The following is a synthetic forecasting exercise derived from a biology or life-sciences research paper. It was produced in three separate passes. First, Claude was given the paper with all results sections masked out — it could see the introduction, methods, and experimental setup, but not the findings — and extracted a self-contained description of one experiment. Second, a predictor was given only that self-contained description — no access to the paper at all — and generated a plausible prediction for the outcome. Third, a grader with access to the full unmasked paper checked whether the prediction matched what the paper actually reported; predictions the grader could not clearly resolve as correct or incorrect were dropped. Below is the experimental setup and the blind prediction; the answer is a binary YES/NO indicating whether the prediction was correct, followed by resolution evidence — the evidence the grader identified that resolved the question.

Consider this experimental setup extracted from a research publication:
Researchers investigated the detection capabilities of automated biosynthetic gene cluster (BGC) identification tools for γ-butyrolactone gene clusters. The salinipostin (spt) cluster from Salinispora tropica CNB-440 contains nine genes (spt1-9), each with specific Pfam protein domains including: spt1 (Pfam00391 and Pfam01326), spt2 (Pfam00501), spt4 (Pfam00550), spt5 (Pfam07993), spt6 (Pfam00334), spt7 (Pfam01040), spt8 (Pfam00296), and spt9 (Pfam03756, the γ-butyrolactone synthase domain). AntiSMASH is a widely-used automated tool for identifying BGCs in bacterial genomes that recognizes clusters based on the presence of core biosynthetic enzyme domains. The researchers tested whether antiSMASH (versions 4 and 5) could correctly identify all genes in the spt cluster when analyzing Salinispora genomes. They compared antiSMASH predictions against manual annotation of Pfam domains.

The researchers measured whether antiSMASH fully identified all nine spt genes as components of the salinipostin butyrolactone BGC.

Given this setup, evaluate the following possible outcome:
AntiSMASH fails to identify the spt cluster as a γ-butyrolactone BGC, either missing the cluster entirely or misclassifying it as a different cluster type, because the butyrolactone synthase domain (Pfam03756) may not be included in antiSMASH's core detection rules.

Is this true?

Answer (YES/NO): NO